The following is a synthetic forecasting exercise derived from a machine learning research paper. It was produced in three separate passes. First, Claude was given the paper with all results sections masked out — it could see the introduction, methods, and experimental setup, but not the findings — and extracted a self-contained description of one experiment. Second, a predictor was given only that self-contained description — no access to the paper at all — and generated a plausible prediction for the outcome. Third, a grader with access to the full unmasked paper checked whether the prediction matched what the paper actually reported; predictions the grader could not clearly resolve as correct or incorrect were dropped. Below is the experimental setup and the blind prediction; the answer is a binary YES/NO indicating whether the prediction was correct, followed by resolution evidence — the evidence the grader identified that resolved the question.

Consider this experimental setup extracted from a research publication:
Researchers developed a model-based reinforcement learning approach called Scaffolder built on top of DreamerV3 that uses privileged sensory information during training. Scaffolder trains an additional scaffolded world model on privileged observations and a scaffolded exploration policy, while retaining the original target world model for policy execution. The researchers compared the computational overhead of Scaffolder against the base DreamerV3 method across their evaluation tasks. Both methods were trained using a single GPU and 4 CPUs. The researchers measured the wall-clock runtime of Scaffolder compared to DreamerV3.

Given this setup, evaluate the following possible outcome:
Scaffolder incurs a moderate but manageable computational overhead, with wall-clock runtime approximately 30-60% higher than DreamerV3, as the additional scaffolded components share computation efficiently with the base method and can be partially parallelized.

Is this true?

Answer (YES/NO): YES